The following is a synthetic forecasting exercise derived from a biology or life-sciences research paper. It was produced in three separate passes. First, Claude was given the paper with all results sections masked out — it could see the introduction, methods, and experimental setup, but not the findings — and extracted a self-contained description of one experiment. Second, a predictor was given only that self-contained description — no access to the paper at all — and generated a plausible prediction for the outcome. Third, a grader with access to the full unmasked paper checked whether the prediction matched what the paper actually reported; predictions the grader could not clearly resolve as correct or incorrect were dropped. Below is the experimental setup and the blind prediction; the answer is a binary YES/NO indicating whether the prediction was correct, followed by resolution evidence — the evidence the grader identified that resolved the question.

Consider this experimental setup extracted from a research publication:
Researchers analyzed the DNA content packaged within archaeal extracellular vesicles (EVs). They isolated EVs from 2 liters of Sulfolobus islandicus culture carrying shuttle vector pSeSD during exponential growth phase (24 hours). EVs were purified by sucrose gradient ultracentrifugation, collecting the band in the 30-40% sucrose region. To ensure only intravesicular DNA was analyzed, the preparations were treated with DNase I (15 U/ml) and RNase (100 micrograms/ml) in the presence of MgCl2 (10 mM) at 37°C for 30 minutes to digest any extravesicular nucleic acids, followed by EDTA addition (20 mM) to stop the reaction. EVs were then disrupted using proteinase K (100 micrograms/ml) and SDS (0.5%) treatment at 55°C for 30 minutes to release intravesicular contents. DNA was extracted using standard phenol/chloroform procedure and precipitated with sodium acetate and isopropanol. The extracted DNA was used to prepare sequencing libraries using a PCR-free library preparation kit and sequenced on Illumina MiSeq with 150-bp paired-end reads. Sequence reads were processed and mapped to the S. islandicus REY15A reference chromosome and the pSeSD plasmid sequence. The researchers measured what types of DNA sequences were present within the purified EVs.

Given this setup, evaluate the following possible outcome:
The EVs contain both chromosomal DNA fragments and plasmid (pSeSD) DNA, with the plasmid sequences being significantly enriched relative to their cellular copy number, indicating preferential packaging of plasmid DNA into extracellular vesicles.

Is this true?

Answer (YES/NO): YES